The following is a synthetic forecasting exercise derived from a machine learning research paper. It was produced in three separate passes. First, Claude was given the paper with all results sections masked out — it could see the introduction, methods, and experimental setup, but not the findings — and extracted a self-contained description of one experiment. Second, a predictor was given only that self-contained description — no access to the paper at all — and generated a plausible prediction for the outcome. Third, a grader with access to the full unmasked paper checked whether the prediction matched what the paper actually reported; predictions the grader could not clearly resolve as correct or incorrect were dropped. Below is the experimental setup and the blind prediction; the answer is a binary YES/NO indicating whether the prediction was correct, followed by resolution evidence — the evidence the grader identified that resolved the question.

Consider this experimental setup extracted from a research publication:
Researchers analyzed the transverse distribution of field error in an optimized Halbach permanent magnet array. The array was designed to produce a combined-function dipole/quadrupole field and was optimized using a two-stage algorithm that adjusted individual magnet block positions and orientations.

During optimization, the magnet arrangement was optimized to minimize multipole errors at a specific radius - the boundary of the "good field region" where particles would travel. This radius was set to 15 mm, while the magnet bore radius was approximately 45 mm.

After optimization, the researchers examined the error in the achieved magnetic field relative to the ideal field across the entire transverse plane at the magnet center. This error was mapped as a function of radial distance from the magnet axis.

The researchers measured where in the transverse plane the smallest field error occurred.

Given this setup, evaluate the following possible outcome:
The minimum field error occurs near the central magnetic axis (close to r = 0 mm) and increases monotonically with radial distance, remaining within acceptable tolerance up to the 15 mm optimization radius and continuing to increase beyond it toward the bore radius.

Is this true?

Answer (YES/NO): NO